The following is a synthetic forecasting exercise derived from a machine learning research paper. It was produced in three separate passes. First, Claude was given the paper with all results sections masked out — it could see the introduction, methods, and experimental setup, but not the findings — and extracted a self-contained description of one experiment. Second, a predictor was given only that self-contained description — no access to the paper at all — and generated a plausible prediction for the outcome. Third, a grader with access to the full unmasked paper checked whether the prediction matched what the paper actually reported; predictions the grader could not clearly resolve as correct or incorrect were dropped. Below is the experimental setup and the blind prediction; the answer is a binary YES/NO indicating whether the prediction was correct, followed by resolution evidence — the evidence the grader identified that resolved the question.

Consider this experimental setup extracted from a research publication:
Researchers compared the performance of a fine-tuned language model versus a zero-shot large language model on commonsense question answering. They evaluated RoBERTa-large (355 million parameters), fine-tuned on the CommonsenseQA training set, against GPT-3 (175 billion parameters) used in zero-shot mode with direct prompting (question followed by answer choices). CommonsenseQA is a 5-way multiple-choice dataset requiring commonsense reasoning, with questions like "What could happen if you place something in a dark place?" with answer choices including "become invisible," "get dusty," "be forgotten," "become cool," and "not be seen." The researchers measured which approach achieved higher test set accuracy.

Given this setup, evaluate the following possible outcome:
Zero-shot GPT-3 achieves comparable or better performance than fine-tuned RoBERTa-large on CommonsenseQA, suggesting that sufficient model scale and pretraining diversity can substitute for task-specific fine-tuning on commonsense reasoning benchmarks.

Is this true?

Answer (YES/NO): NO